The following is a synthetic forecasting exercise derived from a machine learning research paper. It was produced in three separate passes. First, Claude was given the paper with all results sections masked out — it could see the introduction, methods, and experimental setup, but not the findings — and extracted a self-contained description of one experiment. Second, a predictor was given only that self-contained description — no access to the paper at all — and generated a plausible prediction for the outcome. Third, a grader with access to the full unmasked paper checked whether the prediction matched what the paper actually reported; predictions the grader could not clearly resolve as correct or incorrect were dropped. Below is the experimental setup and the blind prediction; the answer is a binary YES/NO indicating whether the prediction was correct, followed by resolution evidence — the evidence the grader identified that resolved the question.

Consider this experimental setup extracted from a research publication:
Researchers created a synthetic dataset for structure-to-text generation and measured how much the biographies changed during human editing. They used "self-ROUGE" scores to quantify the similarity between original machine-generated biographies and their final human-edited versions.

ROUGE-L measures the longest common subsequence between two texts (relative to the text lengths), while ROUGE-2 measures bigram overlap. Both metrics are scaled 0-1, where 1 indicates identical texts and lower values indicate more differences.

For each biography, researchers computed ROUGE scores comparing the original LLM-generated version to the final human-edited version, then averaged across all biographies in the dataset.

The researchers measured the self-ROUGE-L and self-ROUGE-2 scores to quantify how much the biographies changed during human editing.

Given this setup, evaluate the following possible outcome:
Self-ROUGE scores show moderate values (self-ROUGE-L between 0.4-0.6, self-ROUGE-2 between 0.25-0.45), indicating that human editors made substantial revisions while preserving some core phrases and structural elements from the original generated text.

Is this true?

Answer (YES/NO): YES